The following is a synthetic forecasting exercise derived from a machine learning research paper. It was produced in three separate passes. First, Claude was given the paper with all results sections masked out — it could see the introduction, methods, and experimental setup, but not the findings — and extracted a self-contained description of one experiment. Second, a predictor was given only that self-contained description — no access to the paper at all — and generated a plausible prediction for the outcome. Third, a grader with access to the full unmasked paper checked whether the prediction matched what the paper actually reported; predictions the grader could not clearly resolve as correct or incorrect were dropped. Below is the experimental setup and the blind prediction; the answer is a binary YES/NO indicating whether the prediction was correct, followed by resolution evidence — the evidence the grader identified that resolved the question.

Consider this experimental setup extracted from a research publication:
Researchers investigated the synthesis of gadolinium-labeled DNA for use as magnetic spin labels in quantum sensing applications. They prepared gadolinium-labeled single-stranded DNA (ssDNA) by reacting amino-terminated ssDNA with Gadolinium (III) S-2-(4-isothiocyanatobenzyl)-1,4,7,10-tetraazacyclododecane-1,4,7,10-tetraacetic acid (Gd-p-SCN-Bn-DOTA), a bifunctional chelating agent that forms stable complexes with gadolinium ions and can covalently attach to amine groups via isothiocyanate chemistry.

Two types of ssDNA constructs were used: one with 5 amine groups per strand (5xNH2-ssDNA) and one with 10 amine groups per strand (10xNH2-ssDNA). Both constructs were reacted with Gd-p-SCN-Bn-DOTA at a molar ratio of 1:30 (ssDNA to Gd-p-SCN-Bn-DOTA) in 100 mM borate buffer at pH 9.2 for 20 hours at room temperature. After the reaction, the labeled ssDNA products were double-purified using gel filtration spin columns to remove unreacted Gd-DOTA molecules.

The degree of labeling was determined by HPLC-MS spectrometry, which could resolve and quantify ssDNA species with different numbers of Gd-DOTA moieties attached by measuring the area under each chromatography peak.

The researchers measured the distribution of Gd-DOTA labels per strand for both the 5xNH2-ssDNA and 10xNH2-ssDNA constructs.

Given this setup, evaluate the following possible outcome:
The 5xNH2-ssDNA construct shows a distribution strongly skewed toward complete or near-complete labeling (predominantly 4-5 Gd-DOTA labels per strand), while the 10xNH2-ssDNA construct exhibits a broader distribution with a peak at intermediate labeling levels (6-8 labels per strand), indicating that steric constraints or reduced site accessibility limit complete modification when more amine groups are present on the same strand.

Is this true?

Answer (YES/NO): NO